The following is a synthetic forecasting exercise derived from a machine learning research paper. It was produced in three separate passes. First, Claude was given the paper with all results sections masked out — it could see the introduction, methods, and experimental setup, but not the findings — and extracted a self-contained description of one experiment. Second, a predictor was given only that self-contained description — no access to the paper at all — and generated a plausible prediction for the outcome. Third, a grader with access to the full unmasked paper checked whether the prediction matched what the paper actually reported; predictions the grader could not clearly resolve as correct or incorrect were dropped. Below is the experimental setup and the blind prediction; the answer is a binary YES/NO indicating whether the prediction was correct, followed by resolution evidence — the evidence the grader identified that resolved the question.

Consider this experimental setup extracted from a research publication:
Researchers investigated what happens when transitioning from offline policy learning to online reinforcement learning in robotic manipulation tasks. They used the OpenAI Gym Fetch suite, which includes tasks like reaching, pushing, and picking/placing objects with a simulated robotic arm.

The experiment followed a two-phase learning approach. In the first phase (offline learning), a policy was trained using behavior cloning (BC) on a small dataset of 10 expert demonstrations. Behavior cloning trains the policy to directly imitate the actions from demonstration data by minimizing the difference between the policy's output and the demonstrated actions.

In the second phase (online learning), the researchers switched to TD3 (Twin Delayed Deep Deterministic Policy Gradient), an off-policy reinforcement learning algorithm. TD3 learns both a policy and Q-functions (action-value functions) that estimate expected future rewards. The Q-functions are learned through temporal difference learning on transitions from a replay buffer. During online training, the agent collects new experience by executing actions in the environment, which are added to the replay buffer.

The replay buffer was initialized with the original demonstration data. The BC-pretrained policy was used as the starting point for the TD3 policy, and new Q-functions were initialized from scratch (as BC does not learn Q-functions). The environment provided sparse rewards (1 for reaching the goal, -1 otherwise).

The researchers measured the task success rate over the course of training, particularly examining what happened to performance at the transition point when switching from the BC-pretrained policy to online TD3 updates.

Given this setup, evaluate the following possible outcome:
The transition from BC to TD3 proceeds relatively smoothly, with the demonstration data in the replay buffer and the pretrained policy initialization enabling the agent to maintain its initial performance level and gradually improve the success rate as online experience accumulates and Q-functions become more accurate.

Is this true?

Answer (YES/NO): NO